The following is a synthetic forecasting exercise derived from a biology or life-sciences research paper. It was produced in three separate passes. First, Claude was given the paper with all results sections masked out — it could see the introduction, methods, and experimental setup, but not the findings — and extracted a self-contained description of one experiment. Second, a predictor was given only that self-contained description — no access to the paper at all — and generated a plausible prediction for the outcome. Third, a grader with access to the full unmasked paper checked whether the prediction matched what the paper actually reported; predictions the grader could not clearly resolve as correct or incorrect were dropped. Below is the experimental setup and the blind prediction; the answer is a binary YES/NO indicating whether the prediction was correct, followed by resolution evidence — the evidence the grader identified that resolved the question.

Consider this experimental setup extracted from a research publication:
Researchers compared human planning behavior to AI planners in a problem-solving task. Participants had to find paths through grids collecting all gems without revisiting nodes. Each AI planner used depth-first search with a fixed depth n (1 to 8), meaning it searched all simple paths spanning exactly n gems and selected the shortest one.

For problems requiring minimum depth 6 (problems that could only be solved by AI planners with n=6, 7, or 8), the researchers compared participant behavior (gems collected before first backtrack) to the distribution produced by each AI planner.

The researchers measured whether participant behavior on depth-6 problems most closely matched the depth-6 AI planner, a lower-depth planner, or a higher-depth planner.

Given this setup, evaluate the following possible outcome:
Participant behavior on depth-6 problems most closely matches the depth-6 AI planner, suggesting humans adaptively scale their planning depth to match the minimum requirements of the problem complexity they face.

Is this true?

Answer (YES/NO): YES